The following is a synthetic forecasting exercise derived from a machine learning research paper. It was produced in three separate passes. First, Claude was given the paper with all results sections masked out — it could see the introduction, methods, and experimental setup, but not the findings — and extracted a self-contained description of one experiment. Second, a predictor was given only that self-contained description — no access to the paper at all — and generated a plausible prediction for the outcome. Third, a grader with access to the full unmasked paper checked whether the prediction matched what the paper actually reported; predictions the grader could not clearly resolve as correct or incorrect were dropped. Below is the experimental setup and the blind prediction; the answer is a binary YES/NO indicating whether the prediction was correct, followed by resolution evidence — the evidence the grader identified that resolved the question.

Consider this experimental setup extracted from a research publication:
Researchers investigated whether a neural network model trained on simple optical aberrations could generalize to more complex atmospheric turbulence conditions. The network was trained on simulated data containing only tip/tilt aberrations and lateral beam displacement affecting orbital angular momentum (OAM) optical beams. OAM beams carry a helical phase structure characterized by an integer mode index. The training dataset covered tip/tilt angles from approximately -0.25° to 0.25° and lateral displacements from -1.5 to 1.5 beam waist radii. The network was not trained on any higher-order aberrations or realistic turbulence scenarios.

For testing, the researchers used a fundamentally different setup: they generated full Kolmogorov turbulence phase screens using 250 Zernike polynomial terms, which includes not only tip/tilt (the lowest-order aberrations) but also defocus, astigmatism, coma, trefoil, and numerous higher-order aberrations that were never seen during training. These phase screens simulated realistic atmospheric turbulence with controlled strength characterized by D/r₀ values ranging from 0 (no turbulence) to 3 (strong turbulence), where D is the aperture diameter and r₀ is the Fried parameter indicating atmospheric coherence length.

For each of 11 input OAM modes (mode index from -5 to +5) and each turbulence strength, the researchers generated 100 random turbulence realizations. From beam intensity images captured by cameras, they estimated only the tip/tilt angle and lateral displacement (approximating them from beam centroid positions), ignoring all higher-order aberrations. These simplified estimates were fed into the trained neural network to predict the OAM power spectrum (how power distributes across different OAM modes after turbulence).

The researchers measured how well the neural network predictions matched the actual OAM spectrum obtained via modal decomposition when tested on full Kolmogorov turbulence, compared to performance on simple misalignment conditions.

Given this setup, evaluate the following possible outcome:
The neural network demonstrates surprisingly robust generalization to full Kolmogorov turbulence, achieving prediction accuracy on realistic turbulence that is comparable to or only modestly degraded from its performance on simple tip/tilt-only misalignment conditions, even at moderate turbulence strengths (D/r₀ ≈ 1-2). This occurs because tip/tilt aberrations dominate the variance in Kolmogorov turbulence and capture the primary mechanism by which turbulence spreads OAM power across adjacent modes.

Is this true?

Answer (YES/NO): NO